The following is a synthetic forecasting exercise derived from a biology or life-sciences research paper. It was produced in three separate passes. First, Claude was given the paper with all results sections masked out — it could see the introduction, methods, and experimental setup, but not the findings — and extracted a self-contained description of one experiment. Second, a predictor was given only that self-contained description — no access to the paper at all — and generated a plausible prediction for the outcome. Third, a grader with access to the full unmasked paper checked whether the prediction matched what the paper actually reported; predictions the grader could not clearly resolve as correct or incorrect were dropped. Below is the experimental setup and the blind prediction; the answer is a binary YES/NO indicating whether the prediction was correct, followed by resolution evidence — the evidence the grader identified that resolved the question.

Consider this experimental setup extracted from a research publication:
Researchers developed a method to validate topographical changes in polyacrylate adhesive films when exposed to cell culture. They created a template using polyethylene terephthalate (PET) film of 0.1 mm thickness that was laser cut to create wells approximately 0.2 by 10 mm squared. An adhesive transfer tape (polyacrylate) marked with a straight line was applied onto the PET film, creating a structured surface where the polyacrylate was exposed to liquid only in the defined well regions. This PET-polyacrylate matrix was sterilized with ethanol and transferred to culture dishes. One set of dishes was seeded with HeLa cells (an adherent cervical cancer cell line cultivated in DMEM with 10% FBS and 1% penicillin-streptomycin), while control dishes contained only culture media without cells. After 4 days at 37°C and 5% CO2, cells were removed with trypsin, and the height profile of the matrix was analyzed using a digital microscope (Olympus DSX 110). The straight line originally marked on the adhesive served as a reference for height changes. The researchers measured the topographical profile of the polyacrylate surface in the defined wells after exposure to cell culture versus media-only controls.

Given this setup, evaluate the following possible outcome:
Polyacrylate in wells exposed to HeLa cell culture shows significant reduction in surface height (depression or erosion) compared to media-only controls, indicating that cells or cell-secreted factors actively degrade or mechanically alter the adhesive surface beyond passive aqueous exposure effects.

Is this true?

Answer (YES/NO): YES